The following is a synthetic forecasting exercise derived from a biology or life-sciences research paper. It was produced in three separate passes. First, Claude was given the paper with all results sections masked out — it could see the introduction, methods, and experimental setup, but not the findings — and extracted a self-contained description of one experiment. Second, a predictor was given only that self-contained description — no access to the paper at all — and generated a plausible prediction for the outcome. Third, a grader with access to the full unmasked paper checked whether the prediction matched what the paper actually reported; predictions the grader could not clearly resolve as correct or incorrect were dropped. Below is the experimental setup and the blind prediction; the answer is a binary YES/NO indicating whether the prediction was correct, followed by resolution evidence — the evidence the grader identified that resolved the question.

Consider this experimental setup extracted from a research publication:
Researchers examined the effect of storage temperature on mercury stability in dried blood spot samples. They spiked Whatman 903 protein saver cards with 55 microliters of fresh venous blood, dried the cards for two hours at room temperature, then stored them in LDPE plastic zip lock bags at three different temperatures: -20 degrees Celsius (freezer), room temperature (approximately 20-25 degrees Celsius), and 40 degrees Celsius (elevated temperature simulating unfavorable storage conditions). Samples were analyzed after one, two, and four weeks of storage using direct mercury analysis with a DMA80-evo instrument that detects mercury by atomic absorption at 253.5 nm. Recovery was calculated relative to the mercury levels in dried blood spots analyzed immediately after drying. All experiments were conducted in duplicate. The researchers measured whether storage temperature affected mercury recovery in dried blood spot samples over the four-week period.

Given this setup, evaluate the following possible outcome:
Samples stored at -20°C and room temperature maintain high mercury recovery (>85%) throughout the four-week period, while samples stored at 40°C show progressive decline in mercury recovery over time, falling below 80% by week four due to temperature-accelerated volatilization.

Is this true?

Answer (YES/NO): NO